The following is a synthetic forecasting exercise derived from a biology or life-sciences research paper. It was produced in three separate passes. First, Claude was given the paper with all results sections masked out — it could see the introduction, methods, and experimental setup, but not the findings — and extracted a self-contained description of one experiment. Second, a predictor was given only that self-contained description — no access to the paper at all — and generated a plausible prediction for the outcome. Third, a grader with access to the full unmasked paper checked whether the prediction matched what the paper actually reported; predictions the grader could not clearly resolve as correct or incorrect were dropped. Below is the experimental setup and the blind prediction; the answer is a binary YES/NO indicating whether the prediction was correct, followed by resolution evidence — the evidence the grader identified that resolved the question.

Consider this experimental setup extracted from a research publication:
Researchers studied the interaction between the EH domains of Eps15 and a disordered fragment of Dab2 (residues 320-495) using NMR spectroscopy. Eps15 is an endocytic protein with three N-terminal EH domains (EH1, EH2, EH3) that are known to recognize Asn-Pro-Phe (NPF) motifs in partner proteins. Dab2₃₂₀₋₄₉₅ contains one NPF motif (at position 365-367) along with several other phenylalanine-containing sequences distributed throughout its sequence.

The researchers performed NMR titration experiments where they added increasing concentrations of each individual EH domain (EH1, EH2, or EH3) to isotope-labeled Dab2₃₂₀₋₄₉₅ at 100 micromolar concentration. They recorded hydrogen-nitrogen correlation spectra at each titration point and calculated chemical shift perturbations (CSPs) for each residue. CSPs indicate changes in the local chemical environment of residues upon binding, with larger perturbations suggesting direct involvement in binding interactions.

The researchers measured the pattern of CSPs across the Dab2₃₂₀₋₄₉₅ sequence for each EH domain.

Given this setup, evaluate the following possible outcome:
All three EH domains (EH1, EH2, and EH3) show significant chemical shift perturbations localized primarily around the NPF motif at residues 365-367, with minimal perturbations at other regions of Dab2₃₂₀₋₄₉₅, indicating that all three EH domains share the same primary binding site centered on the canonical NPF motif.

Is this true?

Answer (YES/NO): NO